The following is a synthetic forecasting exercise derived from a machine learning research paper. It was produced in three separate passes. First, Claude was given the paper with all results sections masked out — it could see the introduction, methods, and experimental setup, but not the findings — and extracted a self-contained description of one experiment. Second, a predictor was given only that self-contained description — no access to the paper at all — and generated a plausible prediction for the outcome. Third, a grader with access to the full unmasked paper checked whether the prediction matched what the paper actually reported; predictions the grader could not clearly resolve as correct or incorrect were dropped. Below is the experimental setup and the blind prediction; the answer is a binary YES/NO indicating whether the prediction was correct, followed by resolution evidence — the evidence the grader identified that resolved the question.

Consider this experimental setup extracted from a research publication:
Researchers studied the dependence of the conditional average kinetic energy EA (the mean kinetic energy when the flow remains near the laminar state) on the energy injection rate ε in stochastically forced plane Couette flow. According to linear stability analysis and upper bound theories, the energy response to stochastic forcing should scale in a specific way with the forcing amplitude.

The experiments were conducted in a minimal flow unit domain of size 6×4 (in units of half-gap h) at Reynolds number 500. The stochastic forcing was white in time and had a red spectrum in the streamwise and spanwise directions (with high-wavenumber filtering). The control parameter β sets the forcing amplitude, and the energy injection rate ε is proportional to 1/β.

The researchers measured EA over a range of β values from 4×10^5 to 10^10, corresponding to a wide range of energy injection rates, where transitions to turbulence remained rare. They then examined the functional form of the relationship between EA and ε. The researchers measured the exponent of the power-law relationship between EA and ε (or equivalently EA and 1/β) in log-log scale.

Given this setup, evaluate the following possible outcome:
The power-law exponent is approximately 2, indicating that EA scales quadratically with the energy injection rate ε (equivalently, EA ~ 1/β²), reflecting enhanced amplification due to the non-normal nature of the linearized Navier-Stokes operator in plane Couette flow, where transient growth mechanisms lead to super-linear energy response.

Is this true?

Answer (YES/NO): NO